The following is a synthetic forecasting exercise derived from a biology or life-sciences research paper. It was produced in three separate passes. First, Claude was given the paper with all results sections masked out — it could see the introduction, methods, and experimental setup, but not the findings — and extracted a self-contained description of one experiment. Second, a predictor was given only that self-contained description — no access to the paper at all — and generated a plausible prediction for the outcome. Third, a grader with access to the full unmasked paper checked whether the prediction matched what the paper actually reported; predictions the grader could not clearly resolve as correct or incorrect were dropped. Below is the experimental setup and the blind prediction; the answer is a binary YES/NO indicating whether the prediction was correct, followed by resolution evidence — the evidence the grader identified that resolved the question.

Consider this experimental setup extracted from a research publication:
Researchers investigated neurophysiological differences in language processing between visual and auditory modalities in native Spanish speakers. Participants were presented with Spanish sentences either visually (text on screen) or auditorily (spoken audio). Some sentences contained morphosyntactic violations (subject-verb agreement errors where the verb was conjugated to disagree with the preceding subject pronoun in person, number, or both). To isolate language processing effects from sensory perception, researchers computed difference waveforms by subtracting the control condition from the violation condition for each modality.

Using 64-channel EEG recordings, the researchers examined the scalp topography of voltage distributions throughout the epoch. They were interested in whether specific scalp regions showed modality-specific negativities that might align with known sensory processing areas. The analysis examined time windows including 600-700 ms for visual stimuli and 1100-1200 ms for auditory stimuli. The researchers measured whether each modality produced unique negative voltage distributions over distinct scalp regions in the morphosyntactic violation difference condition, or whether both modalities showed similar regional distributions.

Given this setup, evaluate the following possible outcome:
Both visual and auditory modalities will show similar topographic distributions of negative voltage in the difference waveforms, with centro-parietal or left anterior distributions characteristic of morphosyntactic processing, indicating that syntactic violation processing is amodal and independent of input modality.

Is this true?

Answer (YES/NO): NO